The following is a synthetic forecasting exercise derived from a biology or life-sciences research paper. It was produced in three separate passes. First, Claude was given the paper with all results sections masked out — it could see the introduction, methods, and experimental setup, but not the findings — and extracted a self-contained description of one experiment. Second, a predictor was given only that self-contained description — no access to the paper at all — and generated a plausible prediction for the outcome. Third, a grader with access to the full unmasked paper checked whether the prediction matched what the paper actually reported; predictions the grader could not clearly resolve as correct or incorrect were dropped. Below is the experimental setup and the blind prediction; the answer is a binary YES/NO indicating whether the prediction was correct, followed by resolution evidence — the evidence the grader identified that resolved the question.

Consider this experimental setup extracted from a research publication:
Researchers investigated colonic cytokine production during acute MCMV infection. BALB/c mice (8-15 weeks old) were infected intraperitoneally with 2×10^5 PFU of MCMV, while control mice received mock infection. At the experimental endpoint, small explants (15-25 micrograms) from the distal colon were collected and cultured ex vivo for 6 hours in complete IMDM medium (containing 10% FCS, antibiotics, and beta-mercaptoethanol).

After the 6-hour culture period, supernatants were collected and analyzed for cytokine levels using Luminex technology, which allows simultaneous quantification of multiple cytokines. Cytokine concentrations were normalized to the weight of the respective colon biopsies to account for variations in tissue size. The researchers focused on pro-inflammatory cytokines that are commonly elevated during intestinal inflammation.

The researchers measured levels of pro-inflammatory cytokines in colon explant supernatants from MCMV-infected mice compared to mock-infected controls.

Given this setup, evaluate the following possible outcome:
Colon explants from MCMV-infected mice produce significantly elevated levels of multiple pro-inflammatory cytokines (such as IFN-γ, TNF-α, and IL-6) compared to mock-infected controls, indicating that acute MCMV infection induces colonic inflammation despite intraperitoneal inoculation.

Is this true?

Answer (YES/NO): NO